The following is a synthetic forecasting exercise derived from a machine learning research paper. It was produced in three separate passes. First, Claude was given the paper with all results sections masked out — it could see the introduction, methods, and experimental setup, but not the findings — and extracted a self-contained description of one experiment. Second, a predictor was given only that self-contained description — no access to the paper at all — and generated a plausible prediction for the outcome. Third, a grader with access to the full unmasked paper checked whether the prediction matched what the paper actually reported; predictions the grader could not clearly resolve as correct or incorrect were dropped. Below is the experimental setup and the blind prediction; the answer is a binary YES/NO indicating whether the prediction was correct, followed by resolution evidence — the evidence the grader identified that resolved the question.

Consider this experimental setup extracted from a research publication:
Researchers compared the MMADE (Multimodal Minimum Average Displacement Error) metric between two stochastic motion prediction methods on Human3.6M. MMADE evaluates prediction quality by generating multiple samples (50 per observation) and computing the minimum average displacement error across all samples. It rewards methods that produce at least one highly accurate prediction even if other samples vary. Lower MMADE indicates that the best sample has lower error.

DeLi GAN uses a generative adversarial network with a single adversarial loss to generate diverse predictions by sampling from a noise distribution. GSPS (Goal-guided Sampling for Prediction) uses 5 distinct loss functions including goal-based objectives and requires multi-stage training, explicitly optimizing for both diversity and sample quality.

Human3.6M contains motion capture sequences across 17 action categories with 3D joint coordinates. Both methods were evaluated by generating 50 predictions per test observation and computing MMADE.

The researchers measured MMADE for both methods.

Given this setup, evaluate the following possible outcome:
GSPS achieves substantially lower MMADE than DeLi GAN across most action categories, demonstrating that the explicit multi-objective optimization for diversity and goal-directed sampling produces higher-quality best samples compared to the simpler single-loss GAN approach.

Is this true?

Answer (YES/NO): NO